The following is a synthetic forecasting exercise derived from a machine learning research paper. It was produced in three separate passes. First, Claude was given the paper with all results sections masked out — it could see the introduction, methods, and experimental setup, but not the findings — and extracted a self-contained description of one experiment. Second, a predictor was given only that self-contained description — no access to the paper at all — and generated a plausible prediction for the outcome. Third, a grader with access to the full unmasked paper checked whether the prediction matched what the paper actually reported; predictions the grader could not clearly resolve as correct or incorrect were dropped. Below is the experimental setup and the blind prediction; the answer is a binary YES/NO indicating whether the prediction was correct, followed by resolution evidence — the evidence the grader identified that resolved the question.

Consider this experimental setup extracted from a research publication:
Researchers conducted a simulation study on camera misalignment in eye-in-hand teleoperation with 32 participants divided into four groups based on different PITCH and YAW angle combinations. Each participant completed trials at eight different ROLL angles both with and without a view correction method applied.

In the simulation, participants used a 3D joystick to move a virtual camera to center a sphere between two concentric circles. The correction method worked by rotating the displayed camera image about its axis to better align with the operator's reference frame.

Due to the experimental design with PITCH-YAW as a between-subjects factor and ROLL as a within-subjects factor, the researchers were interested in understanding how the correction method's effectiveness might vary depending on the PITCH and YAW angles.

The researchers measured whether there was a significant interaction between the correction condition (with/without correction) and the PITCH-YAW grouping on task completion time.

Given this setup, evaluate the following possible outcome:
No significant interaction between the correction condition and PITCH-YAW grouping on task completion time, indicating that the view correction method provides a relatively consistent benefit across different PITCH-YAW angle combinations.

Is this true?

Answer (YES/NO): YES